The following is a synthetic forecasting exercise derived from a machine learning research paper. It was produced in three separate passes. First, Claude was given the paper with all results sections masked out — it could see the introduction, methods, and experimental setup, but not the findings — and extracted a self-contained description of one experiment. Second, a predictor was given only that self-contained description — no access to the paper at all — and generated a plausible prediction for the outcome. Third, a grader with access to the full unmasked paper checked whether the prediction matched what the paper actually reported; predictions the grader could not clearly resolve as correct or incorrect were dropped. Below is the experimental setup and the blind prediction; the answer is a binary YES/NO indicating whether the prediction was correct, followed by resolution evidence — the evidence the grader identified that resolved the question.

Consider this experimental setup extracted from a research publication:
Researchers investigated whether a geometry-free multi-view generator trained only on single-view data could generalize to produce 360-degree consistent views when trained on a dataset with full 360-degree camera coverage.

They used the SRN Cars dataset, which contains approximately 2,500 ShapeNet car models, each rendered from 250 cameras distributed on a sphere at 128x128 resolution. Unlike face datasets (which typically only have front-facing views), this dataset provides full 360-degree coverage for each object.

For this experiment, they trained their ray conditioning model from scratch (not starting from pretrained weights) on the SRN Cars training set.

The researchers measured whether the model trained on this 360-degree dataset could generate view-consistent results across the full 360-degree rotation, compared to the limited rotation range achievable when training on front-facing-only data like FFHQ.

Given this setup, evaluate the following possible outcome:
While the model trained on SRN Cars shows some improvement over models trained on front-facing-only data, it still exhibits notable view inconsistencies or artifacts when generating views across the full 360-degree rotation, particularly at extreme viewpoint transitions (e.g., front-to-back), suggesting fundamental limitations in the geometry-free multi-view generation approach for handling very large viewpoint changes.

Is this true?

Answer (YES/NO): NO